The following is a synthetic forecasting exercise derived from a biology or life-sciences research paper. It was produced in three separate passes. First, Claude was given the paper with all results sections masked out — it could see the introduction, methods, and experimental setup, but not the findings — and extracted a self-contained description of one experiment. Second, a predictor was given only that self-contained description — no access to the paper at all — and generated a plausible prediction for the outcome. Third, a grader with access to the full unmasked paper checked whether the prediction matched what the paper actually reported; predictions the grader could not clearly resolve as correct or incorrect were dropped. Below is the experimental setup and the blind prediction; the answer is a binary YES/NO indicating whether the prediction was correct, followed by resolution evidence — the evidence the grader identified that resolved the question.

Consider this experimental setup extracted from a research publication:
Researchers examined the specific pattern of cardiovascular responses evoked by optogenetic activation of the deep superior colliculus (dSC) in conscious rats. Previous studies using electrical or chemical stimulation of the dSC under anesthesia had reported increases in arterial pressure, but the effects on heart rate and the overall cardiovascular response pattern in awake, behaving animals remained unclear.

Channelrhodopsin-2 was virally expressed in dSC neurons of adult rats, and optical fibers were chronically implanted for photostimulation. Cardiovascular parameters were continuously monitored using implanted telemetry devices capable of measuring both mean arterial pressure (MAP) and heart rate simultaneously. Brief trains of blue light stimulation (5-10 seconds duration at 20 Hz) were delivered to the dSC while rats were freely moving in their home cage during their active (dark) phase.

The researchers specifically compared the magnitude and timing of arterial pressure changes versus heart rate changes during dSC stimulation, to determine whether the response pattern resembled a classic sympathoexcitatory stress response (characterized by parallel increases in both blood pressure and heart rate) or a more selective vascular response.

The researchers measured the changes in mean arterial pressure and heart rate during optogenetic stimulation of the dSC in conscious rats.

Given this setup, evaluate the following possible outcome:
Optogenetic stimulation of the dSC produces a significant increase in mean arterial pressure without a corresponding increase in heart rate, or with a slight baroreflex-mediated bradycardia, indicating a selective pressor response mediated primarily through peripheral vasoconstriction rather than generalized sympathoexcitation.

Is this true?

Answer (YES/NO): YES